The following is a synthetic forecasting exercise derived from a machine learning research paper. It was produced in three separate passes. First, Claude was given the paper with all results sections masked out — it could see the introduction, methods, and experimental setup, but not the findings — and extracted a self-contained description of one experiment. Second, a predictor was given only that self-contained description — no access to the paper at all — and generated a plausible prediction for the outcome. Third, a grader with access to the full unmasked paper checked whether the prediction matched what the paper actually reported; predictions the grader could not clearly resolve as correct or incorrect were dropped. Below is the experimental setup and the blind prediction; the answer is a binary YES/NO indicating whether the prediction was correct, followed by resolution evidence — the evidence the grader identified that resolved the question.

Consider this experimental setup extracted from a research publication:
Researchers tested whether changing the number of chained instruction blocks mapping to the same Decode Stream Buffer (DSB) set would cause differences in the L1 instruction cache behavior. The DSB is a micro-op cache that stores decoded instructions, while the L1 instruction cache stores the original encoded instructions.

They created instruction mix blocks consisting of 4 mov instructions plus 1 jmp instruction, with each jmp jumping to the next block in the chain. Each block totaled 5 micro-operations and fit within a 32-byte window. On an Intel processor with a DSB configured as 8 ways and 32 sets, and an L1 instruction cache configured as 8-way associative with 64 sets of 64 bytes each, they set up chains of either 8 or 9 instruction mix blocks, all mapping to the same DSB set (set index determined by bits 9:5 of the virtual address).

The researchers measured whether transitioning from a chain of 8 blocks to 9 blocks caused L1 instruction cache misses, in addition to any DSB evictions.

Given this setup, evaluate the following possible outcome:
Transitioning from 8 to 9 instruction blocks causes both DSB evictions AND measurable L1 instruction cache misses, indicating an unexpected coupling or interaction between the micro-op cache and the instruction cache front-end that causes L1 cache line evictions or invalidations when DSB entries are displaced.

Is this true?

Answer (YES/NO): NO